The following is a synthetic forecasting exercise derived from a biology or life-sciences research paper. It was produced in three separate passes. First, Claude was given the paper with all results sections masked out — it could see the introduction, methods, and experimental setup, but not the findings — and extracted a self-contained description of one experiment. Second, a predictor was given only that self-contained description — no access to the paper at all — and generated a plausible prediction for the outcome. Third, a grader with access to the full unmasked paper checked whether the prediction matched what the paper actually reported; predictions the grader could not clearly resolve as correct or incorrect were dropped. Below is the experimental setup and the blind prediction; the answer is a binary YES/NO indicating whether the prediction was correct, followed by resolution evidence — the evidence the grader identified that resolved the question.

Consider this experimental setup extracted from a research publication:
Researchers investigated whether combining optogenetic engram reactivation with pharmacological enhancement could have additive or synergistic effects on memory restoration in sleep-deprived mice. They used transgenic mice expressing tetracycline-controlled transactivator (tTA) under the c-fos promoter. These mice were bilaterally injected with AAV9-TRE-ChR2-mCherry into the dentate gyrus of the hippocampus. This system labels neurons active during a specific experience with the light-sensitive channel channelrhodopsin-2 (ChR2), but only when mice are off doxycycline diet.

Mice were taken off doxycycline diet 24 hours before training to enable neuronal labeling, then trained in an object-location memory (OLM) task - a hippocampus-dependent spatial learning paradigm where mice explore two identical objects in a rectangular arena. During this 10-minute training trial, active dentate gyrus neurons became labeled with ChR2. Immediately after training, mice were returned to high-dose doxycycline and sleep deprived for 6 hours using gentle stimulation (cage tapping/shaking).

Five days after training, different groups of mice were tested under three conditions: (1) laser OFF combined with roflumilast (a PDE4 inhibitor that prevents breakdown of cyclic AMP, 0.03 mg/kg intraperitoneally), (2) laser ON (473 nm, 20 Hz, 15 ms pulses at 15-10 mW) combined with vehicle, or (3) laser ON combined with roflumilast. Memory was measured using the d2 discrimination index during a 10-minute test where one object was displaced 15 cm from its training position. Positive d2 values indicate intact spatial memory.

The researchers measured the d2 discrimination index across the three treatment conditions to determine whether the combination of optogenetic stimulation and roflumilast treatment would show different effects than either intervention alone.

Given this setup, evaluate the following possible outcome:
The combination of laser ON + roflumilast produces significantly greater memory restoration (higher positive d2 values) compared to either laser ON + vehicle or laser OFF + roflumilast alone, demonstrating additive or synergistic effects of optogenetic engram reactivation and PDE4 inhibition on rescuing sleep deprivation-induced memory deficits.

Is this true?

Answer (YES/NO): YES